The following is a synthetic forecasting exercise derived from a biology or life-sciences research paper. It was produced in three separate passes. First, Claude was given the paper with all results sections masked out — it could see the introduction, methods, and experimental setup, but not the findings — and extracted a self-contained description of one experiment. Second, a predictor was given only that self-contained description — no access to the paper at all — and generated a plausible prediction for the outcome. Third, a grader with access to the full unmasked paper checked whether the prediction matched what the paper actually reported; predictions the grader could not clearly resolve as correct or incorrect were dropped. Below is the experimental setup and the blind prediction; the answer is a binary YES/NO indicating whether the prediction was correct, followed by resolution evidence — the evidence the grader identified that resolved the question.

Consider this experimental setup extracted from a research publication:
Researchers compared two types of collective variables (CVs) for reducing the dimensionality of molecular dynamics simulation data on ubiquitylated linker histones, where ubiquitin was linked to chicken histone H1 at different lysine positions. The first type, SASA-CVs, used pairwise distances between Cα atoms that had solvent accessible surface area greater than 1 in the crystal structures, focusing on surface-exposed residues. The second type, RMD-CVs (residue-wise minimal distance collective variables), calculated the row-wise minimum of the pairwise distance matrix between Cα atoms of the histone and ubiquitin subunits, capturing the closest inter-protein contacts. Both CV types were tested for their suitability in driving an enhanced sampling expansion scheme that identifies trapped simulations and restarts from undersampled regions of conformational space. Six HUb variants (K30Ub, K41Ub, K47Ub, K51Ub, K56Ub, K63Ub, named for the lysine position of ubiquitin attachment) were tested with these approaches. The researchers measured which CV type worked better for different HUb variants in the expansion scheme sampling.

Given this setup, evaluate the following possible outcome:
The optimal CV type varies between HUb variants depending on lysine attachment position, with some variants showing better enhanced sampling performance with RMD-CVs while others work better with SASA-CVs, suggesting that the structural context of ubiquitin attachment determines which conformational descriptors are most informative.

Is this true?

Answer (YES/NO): YES